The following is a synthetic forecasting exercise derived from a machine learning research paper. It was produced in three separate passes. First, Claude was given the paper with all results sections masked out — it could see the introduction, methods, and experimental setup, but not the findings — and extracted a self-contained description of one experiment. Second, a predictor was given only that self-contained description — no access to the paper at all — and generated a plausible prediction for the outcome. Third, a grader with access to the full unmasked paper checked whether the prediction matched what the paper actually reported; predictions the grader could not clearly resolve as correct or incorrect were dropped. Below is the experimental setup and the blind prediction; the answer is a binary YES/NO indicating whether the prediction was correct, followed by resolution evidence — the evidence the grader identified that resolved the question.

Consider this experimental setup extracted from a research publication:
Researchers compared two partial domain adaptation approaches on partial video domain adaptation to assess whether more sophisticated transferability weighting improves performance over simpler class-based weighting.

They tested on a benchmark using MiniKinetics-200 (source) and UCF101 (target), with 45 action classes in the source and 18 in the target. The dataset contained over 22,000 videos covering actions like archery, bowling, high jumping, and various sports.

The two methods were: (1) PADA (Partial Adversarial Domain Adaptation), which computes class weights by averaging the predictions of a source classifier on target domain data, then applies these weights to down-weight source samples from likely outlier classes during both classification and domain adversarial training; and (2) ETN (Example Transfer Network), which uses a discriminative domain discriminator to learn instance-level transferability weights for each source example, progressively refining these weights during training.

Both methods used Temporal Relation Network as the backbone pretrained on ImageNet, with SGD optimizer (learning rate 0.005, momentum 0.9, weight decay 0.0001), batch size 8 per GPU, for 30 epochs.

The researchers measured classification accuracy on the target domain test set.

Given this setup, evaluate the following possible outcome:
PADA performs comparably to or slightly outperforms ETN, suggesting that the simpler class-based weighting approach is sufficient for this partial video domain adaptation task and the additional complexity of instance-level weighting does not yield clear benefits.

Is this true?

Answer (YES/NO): NO